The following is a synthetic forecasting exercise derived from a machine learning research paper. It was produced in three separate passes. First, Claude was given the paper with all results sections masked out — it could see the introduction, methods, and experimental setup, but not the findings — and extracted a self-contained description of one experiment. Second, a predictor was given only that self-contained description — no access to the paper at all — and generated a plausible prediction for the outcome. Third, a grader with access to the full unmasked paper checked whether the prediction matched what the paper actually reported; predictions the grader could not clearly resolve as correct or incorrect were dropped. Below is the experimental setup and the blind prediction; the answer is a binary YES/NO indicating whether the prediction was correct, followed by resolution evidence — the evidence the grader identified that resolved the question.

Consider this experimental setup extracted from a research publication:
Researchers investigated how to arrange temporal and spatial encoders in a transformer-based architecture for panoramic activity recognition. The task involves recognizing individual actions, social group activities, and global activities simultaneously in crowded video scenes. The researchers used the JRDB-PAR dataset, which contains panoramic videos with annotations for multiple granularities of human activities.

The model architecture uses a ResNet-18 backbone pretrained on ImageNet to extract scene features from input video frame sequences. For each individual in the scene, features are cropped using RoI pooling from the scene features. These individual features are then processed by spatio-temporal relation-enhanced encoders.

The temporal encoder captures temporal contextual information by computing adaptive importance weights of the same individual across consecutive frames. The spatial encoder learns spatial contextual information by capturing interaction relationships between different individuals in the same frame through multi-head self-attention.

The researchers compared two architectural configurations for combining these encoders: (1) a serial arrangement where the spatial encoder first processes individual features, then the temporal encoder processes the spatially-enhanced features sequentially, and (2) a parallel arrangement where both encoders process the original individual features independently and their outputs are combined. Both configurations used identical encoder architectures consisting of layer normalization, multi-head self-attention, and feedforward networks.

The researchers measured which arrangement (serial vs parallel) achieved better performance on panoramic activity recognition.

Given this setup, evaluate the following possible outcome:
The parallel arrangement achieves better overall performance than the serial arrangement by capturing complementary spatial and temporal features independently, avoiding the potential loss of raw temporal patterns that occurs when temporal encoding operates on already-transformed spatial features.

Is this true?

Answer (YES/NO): NO